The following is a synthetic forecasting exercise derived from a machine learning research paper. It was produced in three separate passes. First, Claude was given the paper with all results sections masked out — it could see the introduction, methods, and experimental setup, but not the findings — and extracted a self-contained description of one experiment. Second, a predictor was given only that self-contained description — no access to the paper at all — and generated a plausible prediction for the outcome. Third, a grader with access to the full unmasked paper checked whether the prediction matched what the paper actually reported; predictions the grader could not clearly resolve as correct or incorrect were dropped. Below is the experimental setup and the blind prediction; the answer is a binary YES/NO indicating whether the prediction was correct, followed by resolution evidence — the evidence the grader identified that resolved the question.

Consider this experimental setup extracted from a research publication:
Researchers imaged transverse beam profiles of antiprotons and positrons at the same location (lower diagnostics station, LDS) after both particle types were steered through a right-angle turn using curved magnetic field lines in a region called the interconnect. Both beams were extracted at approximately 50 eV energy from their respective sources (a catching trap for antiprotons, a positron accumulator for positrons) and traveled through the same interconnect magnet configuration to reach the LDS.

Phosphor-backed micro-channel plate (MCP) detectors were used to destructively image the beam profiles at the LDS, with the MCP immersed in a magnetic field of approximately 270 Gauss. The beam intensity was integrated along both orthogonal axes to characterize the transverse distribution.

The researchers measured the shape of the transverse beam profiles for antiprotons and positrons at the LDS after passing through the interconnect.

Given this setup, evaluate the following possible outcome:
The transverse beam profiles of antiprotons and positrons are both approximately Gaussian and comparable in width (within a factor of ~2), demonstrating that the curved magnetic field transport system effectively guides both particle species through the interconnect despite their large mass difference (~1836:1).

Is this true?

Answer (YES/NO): YES